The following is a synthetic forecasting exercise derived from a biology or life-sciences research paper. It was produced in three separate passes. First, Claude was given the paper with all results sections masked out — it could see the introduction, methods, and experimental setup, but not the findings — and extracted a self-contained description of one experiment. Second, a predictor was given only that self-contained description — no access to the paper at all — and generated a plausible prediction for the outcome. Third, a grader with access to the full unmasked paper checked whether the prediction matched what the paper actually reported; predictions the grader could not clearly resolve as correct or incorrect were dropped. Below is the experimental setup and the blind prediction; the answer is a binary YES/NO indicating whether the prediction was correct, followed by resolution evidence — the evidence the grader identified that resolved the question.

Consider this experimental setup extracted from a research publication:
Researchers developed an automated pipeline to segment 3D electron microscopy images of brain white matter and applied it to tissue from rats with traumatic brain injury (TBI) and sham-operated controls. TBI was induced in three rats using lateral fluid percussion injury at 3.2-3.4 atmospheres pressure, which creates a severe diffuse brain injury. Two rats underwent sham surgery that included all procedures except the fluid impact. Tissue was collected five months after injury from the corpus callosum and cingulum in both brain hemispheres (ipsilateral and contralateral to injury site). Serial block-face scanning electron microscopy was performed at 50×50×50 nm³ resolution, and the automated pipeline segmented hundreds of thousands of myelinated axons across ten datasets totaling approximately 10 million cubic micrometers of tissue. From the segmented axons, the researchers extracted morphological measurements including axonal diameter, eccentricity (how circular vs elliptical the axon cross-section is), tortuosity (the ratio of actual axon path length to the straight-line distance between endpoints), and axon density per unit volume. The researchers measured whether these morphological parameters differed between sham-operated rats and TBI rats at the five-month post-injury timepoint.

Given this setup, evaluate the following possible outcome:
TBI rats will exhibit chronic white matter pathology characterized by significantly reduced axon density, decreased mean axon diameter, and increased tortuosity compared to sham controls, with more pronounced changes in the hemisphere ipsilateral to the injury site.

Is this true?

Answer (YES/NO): NO